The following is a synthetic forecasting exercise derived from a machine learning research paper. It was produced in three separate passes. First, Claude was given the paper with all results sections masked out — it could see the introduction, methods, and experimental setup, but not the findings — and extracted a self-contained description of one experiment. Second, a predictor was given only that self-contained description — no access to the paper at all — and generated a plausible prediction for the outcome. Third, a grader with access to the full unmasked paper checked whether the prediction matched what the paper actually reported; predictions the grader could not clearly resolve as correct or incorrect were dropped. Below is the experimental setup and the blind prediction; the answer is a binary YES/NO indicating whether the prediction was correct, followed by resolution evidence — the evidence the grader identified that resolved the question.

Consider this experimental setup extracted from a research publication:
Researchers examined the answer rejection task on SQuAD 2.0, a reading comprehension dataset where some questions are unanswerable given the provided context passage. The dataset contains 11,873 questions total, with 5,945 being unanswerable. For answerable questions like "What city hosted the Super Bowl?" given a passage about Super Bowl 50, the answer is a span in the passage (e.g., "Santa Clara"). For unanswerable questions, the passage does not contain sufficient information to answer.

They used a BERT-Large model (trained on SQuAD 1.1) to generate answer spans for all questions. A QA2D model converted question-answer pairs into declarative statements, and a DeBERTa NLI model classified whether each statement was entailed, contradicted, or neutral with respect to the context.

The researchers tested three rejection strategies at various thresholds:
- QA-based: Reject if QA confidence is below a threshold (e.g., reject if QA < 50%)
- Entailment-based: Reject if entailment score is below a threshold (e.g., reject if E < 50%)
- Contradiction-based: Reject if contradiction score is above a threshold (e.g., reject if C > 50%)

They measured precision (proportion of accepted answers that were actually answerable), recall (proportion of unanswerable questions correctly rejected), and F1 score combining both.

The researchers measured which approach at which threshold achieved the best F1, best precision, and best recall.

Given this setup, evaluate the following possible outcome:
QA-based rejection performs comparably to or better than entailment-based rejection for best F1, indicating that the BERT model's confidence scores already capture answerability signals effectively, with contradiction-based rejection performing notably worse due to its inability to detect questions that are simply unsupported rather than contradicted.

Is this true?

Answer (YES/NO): NO